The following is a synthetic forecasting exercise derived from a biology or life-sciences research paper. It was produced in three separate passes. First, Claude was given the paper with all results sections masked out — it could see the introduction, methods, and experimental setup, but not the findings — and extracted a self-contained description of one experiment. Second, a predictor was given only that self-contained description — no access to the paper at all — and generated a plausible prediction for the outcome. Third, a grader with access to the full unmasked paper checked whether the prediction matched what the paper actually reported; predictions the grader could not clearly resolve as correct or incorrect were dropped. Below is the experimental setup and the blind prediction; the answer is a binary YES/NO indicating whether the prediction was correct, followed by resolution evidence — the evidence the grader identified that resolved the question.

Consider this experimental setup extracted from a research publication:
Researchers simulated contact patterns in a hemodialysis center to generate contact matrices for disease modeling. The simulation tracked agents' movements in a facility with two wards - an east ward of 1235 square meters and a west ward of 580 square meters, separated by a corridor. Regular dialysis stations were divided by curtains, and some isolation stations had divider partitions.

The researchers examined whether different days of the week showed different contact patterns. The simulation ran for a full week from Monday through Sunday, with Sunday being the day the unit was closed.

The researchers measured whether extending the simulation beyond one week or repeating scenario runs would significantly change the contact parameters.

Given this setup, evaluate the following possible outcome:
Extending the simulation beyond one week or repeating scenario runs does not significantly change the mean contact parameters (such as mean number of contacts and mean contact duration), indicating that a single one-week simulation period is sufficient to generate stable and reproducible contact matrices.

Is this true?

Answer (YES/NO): YES